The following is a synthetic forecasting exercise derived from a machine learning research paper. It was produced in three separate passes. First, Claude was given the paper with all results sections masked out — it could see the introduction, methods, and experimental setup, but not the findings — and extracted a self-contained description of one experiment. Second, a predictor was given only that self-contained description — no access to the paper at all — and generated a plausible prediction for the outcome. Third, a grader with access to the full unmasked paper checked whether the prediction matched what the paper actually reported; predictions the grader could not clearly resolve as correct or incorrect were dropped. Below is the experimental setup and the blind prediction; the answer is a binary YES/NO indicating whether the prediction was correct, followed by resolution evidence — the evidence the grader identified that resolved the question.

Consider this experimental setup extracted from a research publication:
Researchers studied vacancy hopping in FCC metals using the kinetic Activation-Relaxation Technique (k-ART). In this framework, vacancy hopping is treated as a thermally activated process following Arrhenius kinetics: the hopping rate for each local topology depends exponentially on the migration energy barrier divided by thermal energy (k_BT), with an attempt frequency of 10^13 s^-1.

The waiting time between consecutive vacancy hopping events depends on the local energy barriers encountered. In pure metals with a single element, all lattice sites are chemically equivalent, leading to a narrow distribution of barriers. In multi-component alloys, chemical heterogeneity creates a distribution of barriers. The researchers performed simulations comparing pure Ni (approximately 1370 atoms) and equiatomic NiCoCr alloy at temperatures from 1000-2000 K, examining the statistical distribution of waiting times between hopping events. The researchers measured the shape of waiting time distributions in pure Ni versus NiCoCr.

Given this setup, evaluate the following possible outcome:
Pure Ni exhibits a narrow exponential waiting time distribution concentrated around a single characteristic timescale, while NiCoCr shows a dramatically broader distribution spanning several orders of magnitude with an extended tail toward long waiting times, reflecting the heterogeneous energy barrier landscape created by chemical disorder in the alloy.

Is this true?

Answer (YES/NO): YES